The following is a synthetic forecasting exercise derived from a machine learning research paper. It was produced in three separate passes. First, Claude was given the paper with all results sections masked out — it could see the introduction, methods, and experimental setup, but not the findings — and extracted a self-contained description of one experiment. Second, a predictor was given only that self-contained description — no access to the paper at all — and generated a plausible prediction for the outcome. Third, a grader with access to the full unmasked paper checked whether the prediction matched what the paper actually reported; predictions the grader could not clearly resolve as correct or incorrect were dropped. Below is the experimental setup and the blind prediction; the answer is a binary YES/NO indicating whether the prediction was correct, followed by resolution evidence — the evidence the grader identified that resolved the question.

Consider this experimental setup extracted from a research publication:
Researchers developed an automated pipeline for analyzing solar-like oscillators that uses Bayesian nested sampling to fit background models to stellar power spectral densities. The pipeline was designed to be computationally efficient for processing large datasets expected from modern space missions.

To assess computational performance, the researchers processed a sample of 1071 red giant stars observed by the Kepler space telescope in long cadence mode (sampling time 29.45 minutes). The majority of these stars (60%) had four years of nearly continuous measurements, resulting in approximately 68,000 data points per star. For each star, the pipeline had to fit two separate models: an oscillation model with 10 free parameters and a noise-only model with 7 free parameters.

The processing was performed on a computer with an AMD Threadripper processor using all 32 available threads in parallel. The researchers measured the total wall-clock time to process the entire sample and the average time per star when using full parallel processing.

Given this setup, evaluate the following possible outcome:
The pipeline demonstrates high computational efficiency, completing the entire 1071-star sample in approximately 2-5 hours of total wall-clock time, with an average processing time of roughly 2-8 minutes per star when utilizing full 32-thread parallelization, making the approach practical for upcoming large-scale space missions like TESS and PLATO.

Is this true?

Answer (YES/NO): NO